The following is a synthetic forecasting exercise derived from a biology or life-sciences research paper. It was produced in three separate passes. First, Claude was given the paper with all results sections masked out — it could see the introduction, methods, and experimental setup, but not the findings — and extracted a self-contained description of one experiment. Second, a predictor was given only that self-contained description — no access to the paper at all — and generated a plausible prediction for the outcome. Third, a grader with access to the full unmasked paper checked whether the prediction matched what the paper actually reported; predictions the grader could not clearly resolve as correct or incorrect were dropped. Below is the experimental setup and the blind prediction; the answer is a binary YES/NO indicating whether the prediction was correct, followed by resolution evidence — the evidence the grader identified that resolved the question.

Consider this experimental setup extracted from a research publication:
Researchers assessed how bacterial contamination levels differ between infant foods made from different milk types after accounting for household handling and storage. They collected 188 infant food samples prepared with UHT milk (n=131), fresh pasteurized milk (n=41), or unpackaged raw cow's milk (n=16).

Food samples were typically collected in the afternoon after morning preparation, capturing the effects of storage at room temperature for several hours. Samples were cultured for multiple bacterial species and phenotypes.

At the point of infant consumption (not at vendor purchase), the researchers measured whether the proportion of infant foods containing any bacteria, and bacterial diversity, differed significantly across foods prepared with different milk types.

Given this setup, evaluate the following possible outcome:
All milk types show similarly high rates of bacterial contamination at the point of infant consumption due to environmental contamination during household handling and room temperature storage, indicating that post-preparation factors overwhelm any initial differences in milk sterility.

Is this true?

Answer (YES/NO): YES